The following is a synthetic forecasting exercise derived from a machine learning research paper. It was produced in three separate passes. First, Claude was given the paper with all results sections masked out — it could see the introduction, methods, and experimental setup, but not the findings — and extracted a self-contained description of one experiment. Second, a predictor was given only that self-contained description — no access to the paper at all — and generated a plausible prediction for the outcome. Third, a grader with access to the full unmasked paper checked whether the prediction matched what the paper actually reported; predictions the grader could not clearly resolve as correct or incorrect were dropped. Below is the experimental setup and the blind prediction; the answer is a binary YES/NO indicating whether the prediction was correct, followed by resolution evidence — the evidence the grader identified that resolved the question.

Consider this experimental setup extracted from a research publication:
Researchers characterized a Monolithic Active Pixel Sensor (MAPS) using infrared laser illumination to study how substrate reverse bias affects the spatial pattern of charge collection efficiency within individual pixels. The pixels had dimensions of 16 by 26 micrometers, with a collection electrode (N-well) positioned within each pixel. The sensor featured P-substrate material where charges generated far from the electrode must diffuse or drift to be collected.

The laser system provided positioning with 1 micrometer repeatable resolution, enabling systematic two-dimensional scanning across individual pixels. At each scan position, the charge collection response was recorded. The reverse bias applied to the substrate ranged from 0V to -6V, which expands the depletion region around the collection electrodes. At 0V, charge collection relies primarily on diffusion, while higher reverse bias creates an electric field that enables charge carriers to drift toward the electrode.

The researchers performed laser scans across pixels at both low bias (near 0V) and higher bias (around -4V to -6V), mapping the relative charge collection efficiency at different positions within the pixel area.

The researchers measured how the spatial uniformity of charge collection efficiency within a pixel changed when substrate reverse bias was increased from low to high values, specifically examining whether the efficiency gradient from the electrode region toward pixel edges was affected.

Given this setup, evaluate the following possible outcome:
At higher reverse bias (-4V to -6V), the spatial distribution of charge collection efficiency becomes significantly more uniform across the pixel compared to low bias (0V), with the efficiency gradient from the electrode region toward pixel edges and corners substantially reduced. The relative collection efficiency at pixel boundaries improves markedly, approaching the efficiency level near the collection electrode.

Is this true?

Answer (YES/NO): NO